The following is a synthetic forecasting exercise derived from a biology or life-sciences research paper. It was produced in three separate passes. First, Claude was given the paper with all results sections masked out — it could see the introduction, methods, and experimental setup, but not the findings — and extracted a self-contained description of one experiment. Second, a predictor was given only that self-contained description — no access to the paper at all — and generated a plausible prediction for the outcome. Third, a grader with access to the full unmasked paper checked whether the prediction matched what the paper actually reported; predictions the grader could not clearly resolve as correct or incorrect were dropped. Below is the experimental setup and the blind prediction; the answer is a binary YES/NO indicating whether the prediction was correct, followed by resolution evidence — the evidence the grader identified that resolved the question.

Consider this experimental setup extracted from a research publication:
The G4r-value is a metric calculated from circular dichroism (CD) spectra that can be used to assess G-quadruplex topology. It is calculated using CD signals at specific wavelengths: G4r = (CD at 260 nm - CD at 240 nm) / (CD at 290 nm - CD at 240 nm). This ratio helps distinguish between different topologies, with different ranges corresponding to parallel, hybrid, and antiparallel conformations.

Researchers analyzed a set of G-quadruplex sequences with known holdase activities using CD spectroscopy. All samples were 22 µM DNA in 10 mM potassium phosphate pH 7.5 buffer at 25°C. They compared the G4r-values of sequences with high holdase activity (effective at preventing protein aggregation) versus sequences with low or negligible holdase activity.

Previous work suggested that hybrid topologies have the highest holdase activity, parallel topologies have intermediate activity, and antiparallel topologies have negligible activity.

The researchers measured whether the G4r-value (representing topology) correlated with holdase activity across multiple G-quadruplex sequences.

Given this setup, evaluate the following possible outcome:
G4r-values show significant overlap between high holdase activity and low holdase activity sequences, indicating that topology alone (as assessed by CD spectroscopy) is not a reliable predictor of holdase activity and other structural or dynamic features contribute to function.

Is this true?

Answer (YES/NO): YES